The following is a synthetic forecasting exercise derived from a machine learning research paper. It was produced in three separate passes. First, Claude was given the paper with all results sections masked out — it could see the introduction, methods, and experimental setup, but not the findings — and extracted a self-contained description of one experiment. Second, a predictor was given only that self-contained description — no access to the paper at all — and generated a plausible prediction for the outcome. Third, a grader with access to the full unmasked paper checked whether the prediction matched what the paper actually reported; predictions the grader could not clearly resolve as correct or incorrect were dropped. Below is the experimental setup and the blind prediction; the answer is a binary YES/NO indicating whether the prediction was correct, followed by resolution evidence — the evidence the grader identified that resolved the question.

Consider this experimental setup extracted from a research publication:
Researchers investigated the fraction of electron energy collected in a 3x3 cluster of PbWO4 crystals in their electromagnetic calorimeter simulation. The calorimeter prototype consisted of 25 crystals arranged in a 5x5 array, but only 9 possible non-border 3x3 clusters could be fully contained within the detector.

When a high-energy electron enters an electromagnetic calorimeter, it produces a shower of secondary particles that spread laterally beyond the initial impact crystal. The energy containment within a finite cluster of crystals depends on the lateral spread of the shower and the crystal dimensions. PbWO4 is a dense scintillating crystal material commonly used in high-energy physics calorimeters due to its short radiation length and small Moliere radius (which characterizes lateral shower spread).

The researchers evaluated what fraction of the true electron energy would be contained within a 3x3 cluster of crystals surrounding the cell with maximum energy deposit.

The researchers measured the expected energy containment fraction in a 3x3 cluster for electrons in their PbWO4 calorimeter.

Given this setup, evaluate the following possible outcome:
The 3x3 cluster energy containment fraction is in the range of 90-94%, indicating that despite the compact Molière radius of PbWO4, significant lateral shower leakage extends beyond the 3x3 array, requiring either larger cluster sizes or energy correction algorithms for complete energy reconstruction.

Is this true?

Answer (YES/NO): NO